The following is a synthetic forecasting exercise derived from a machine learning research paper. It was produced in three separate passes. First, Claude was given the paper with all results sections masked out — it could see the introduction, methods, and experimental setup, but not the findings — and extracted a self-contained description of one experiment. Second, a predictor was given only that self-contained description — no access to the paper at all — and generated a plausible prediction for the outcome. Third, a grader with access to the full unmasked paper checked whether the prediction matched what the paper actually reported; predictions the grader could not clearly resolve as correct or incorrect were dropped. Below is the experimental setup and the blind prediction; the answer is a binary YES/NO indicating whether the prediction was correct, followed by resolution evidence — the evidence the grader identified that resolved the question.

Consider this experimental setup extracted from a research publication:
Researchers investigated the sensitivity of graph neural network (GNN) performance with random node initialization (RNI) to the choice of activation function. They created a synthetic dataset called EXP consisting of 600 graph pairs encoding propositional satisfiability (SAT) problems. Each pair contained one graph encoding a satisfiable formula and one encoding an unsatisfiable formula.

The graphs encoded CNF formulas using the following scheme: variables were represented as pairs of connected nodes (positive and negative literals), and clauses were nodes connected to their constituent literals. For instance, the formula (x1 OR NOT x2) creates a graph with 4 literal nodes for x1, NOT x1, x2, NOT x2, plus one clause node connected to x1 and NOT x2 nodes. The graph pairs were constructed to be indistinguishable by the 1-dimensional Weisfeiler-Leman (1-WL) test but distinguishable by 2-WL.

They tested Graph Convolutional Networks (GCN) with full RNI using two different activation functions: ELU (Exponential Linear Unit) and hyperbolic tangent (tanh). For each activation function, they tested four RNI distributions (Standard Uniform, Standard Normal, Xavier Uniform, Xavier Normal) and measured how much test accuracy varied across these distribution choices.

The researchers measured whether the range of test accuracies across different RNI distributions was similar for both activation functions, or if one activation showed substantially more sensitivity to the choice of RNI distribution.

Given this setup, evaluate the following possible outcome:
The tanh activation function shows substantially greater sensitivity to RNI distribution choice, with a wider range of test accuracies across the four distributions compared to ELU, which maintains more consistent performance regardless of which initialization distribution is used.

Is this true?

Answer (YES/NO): YES